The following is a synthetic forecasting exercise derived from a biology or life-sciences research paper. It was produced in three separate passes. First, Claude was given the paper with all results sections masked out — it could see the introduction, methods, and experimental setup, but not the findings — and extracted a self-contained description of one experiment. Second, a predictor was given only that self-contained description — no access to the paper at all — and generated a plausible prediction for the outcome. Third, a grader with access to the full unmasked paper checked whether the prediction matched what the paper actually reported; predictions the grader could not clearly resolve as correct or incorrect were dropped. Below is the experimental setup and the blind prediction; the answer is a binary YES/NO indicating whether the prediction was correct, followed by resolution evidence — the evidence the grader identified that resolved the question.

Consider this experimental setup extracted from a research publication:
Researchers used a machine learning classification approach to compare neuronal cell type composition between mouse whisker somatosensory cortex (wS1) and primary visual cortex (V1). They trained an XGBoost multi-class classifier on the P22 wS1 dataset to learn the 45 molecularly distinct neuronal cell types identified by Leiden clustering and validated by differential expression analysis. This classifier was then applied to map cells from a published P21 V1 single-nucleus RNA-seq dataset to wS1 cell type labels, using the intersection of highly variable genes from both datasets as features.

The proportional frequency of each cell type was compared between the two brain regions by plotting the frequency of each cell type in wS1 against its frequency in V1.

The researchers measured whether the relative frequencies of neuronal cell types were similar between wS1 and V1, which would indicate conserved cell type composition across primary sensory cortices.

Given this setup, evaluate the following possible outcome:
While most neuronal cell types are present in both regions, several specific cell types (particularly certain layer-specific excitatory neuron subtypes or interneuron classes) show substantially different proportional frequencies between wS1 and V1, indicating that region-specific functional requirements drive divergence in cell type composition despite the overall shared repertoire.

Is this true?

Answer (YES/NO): NO